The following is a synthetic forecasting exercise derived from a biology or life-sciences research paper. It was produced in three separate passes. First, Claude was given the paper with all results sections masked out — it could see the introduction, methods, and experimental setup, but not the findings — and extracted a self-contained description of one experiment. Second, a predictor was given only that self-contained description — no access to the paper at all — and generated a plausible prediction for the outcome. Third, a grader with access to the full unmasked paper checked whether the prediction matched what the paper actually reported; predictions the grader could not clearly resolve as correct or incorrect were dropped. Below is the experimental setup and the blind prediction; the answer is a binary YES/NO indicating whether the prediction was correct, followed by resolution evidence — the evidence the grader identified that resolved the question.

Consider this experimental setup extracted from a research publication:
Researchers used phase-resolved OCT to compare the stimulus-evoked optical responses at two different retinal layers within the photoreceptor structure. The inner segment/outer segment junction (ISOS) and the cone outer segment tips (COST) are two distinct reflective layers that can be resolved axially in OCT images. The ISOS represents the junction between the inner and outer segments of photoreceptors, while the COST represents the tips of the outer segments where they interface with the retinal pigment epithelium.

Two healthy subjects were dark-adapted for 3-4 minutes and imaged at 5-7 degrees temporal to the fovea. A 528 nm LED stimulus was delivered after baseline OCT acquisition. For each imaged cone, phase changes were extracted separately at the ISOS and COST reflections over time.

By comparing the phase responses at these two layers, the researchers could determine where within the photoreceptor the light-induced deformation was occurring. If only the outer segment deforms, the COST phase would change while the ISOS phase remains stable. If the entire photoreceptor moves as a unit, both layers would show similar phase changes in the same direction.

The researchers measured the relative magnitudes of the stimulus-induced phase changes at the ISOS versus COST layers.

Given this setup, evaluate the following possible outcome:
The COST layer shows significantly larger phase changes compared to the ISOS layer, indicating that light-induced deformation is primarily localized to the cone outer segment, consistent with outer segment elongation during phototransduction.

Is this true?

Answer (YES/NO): YES